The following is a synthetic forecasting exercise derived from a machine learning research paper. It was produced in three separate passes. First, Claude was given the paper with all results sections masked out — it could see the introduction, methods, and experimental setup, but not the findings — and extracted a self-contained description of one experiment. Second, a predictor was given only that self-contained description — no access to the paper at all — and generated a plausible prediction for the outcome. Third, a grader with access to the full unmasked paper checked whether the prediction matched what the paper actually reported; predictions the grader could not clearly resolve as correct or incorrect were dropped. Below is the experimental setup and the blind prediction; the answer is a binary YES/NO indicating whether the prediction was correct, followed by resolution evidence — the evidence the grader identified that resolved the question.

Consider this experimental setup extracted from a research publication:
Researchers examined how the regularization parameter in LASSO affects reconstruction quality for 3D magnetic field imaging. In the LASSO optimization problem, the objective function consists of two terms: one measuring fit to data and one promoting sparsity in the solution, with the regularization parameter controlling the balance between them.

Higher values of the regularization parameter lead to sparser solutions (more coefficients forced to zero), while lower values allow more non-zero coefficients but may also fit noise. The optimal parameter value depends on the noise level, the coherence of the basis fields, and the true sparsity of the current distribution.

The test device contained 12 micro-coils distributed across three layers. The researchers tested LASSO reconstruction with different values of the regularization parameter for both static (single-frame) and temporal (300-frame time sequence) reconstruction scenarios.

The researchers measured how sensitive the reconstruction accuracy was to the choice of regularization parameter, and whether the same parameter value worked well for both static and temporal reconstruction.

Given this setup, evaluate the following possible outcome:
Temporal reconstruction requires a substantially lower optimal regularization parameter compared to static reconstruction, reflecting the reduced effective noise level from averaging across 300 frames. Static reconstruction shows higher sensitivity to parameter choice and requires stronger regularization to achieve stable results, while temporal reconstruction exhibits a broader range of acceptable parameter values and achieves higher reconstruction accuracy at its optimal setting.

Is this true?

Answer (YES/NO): NO